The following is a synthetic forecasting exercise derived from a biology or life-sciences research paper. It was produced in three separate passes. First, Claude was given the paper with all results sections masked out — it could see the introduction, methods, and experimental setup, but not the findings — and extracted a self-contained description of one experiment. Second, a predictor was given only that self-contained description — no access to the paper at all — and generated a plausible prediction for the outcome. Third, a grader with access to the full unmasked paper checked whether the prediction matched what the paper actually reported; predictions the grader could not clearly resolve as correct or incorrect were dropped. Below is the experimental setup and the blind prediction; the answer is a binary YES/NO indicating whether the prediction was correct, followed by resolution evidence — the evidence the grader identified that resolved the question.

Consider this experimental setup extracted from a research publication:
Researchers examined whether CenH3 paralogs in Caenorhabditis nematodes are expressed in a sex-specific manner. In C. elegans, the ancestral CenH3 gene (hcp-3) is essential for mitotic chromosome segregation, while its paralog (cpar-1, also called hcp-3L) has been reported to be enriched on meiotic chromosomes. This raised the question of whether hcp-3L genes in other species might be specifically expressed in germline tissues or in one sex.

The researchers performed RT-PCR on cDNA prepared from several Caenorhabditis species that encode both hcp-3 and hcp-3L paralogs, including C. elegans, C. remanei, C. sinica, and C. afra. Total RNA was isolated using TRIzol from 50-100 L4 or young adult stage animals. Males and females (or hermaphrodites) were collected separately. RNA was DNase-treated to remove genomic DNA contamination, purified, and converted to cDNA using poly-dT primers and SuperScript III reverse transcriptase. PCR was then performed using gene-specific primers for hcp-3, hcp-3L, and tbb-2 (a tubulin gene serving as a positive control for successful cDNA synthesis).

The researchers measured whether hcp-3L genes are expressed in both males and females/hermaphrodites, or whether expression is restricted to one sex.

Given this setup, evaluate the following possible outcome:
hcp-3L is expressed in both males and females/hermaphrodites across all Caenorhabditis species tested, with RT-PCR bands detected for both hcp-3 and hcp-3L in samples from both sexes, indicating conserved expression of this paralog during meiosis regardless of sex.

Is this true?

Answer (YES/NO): YES